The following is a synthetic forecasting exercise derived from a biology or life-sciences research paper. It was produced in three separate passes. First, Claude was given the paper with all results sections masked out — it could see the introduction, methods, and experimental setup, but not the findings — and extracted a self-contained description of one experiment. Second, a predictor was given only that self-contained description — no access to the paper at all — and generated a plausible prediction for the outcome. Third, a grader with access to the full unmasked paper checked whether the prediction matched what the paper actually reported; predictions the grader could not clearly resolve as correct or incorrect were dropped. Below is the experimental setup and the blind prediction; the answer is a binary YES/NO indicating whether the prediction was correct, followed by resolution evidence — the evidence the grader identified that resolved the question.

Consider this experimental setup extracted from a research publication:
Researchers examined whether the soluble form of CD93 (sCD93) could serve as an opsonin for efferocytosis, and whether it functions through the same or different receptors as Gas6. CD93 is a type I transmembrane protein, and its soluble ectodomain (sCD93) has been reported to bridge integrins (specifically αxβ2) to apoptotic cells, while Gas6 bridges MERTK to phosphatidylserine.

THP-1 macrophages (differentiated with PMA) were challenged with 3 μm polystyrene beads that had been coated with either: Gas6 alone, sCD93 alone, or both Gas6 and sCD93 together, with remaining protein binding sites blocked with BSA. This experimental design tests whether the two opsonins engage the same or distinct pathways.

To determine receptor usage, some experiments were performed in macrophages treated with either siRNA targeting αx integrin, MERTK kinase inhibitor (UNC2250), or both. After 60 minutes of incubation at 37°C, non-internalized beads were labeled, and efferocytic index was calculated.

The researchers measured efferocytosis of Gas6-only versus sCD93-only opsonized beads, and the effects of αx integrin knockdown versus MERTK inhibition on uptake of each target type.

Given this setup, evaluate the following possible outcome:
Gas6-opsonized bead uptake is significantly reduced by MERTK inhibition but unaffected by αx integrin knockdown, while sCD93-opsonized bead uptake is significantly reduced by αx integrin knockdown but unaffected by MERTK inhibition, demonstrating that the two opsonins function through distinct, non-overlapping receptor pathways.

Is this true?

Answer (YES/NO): NO